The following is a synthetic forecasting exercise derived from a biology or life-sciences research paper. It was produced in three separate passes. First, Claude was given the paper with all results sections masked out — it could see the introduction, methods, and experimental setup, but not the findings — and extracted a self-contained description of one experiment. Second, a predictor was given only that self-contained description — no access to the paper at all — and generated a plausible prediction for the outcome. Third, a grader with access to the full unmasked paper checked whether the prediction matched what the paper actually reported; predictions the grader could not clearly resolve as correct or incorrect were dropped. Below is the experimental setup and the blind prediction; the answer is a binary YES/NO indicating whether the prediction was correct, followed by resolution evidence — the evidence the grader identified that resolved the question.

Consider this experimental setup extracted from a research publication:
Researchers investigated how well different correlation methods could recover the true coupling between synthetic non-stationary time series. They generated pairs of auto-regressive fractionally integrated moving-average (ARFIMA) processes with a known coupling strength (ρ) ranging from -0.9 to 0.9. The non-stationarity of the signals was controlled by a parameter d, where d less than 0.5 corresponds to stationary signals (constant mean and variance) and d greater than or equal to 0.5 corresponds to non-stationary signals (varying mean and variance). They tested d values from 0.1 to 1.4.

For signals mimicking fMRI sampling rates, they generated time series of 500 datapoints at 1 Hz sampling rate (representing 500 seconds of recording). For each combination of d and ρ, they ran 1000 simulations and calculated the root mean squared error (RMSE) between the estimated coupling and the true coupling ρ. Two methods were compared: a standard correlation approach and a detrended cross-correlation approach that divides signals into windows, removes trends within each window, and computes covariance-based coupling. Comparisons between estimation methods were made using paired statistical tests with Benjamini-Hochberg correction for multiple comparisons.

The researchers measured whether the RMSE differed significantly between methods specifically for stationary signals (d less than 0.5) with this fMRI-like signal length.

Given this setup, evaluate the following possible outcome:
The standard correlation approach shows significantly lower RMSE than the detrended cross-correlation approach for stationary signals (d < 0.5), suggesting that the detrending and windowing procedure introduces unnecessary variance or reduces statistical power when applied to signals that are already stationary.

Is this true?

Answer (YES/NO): NO